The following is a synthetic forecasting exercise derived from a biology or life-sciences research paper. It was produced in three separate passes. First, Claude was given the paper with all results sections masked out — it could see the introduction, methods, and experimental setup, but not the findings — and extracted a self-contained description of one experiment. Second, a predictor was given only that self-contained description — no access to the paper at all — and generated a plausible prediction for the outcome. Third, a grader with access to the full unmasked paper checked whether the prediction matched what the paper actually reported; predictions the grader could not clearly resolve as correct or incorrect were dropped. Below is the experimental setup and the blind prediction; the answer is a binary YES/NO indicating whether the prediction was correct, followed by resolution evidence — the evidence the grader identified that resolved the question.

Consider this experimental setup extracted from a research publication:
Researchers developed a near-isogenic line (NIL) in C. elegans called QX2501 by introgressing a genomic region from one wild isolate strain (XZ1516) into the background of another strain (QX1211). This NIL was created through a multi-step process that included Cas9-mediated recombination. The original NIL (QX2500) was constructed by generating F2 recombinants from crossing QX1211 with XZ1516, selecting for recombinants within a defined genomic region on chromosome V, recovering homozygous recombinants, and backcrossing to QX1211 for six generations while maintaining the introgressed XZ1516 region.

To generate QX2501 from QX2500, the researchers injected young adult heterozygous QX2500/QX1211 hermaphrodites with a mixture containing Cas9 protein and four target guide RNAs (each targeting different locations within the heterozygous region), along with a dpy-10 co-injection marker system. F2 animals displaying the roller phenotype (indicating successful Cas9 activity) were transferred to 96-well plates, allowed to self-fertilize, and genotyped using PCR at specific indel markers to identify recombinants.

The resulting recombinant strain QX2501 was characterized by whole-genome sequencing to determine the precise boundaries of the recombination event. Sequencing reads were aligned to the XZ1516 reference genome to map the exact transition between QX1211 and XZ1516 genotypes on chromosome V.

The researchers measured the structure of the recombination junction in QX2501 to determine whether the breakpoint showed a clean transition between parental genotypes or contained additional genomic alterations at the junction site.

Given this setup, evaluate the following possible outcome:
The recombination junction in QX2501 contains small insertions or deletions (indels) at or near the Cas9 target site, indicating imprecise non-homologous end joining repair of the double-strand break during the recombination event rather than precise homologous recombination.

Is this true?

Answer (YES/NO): NO